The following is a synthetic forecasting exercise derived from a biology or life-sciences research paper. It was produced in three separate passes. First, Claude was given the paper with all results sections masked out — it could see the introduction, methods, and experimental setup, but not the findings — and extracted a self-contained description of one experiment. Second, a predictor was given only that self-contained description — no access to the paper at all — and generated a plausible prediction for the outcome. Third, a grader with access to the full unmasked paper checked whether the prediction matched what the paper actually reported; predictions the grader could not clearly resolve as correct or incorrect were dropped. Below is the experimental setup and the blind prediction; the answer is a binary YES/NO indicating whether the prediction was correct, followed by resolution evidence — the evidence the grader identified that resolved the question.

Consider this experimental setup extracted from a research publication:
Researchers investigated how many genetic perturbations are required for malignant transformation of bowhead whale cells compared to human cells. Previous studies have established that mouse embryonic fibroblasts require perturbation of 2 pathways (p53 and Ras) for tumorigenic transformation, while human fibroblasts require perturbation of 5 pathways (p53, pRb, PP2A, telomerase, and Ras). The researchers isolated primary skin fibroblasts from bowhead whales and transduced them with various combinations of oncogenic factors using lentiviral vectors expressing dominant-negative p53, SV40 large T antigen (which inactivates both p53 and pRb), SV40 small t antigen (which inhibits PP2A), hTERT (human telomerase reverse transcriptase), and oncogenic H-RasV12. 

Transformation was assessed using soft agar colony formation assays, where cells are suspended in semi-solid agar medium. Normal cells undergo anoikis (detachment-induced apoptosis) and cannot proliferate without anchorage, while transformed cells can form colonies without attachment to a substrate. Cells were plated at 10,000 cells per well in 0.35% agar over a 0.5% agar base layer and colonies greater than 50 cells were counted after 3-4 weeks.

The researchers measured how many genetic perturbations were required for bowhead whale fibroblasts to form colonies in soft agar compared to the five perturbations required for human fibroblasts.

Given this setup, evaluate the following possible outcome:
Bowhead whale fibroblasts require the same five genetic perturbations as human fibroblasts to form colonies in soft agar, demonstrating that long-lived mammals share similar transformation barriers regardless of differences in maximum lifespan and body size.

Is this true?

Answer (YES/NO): NO